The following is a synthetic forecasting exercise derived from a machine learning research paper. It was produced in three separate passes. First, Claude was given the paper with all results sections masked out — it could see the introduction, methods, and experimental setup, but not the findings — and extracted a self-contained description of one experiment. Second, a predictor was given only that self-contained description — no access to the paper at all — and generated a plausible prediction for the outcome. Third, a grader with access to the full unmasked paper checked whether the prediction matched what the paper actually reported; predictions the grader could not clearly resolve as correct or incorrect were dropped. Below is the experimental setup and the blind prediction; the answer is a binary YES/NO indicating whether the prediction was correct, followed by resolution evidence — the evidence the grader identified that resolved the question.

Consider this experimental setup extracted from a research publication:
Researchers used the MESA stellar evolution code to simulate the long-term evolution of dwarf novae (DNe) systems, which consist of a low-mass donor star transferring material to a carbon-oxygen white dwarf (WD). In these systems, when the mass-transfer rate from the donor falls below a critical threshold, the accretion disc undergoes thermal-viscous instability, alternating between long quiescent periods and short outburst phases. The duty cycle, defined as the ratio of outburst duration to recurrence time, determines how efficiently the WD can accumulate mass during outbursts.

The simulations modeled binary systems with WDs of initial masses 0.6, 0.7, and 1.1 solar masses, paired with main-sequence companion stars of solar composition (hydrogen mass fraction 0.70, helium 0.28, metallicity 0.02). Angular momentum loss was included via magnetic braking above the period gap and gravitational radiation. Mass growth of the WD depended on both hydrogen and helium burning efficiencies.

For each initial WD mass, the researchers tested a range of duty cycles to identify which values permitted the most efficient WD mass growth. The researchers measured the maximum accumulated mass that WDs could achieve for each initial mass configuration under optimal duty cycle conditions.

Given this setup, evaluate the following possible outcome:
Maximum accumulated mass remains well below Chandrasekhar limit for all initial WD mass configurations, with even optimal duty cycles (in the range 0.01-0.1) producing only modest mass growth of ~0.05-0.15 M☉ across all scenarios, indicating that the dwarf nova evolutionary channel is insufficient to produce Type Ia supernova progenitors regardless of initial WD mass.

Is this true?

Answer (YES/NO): NO